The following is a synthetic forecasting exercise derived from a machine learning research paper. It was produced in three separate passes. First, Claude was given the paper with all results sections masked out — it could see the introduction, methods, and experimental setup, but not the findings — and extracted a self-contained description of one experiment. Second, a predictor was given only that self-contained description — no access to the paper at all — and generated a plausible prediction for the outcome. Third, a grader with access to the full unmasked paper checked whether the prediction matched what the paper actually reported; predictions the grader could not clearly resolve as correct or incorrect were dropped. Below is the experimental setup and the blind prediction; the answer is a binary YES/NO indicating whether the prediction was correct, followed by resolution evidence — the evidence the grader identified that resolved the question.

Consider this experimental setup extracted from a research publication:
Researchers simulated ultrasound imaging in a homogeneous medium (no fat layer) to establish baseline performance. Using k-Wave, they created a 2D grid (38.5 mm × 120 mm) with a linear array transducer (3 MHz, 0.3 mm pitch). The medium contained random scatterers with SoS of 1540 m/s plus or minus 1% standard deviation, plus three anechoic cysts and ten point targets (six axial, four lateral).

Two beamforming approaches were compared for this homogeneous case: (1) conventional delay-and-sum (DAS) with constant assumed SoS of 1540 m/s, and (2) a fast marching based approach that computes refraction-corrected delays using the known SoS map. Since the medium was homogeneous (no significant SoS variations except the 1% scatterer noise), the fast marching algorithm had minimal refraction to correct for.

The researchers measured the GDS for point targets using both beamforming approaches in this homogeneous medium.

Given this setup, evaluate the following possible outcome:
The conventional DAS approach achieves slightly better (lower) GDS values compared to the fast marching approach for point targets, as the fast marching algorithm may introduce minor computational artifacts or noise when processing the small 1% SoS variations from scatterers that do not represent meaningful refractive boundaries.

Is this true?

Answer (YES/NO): NO